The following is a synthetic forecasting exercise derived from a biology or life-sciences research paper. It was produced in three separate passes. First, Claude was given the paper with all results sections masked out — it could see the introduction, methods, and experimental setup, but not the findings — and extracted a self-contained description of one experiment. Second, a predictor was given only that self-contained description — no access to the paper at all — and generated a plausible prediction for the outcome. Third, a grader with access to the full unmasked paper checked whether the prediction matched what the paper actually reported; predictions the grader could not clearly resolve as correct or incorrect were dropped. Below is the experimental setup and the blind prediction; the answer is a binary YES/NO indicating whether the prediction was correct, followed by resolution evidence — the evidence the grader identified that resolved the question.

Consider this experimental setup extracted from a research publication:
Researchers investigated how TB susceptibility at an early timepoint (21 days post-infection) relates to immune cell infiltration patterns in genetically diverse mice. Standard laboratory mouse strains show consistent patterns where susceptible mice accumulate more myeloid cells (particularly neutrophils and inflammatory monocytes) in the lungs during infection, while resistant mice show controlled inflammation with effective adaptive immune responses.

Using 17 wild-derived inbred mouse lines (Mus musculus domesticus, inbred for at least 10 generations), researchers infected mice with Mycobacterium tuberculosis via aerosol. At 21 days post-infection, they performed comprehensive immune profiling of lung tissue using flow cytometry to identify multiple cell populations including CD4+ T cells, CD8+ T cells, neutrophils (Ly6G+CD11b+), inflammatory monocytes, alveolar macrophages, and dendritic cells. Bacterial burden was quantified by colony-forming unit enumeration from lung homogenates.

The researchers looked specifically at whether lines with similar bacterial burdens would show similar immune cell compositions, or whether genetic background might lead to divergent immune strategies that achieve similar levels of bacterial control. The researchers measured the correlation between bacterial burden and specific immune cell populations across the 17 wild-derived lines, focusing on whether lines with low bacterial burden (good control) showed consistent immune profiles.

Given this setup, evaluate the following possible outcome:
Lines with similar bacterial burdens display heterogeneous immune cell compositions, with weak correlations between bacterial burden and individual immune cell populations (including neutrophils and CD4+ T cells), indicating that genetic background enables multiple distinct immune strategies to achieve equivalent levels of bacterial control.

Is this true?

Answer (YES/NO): NO